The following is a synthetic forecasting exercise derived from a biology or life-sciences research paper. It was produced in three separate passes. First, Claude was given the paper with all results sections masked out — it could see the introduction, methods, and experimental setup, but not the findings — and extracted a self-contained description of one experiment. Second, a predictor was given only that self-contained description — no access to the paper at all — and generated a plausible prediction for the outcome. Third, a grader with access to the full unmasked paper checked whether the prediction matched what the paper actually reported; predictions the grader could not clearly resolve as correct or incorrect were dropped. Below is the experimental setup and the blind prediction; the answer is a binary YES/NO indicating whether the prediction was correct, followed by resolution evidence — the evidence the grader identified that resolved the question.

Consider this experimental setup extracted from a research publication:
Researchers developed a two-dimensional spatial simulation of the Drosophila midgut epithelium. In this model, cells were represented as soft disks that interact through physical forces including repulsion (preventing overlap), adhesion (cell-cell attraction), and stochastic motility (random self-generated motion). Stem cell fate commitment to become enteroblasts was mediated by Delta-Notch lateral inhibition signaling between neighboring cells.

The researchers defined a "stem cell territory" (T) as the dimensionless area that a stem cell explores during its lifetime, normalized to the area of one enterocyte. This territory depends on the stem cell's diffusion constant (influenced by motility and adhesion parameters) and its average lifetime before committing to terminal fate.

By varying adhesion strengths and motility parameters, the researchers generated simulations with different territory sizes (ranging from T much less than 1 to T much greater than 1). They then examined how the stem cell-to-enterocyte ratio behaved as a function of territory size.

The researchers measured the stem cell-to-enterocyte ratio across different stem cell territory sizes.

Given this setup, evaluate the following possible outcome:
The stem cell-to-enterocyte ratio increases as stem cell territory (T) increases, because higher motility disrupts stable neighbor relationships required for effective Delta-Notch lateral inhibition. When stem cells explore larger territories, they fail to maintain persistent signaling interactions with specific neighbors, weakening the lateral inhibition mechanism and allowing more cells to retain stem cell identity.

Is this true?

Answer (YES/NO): YES